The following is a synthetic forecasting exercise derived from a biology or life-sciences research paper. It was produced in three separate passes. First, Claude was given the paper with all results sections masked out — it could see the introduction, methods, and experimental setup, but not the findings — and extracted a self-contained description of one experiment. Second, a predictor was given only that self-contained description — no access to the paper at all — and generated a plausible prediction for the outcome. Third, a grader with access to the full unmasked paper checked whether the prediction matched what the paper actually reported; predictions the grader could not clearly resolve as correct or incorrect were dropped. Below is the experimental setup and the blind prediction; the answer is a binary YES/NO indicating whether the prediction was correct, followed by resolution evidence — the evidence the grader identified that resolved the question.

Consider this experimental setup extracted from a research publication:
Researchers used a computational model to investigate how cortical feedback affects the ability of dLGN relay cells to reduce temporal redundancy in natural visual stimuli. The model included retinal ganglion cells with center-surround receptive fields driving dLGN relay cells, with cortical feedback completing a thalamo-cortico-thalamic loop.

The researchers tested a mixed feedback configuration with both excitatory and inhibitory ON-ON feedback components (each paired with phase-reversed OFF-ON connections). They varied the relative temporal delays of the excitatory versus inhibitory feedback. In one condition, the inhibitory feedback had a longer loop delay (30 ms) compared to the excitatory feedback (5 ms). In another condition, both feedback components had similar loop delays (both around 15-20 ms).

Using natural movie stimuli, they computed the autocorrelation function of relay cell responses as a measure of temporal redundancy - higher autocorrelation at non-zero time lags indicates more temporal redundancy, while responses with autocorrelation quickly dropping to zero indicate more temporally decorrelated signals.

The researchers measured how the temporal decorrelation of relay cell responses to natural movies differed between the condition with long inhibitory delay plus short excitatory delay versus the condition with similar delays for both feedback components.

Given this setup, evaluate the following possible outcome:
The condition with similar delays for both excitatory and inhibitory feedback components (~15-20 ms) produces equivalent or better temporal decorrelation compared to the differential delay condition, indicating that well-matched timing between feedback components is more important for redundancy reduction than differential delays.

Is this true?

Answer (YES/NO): NO